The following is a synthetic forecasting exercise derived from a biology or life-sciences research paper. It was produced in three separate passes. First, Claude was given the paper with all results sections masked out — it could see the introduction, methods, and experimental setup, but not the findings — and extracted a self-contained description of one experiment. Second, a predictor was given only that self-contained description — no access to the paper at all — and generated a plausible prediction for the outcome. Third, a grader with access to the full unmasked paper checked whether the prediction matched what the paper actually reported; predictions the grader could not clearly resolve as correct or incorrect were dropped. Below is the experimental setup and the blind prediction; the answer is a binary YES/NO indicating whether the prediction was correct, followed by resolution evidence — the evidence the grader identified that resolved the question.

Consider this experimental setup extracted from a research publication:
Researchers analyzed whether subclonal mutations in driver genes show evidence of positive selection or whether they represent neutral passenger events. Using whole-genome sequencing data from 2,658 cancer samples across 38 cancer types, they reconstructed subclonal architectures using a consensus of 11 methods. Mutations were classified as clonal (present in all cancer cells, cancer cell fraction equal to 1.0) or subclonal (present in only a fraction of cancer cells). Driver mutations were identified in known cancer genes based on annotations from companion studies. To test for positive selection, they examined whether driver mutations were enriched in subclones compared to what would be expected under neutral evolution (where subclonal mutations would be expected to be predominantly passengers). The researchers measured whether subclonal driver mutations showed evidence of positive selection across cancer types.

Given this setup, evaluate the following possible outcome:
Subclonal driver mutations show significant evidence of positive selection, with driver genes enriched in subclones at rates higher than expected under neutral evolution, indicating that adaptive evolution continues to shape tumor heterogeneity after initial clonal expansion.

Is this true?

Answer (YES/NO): YES